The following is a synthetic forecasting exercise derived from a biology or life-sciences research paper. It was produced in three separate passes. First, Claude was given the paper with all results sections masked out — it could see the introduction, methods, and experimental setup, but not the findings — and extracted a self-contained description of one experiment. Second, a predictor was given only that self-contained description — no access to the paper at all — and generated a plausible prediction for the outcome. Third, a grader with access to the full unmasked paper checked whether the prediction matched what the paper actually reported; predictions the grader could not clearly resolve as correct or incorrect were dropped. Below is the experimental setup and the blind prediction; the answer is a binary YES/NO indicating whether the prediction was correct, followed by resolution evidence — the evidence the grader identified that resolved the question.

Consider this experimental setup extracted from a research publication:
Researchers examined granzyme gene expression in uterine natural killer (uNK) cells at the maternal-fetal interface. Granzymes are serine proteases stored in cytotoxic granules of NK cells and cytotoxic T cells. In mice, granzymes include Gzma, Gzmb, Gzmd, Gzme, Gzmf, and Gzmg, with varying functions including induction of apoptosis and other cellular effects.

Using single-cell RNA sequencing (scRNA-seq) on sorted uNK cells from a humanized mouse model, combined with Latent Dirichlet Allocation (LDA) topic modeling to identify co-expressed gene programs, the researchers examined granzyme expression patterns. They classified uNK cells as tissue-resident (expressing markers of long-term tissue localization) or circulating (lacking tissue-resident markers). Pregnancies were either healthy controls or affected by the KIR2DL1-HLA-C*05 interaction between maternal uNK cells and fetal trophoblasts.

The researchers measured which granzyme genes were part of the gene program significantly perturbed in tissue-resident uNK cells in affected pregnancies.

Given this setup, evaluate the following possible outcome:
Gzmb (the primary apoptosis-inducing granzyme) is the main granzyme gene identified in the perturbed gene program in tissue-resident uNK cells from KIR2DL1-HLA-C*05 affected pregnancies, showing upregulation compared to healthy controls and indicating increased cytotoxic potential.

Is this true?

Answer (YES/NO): NO